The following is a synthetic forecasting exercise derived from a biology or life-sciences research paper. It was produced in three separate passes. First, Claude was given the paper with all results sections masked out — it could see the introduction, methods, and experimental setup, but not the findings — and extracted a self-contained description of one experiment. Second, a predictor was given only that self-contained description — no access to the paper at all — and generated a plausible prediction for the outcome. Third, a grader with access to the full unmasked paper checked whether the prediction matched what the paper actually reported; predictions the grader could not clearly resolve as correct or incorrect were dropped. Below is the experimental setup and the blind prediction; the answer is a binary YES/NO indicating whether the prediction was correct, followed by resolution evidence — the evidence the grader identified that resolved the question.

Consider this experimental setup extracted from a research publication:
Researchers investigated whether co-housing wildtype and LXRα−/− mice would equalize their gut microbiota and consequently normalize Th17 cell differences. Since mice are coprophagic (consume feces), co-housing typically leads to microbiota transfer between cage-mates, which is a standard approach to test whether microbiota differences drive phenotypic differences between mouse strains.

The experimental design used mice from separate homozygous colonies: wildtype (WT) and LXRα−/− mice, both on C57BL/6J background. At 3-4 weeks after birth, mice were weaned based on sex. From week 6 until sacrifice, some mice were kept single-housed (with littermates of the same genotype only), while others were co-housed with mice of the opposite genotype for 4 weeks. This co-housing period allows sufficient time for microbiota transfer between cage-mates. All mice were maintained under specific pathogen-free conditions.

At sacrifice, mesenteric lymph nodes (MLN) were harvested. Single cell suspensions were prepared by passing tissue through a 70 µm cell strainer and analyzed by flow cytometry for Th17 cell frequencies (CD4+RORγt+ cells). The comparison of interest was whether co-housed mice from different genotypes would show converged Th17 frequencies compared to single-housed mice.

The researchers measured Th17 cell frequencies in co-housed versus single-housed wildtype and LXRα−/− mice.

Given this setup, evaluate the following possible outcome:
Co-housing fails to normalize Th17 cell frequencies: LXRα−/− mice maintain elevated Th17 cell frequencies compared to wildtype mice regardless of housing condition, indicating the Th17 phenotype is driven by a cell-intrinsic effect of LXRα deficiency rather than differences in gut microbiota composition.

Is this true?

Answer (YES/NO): NO